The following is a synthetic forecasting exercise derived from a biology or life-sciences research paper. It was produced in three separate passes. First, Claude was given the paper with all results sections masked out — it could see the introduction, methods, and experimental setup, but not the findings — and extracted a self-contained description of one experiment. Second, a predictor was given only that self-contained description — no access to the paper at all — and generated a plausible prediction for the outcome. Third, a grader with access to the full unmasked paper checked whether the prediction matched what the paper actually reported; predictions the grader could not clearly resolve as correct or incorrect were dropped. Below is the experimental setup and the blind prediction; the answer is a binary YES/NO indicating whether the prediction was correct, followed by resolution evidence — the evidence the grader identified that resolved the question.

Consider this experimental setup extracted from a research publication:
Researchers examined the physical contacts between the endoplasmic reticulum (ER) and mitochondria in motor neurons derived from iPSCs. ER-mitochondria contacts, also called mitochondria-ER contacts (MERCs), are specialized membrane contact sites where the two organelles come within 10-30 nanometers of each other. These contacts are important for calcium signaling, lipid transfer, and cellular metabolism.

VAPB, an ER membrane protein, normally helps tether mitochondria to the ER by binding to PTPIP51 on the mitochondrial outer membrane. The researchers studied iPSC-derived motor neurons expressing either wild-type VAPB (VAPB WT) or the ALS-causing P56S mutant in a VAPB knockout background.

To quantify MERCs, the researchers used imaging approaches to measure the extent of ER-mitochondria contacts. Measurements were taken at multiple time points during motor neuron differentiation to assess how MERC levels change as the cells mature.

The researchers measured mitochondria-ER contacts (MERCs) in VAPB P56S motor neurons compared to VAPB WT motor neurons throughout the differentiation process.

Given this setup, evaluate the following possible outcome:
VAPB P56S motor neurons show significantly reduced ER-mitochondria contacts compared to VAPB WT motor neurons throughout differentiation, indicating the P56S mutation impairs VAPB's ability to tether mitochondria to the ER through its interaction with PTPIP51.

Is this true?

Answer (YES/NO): YES